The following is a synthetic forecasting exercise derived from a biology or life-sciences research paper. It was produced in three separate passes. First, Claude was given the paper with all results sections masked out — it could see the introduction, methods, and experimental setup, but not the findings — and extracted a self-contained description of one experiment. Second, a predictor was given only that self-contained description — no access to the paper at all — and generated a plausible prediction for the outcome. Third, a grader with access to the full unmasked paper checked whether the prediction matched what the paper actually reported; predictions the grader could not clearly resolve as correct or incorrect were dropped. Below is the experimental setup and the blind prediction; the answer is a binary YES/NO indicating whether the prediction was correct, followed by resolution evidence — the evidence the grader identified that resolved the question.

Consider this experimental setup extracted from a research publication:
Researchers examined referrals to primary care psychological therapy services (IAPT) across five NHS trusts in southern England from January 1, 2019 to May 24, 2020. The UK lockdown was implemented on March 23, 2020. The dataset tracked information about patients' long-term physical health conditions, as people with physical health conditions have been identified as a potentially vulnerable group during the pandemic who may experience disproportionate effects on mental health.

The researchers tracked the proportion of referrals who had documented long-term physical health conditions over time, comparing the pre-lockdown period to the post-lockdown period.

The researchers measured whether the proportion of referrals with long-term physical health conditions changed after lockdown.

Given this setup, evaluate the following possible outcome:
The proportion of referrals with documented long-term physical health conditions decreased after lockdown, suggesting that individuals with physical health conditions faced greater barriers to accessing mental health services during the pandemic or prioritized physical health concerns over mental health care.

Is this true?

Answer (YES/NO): NO